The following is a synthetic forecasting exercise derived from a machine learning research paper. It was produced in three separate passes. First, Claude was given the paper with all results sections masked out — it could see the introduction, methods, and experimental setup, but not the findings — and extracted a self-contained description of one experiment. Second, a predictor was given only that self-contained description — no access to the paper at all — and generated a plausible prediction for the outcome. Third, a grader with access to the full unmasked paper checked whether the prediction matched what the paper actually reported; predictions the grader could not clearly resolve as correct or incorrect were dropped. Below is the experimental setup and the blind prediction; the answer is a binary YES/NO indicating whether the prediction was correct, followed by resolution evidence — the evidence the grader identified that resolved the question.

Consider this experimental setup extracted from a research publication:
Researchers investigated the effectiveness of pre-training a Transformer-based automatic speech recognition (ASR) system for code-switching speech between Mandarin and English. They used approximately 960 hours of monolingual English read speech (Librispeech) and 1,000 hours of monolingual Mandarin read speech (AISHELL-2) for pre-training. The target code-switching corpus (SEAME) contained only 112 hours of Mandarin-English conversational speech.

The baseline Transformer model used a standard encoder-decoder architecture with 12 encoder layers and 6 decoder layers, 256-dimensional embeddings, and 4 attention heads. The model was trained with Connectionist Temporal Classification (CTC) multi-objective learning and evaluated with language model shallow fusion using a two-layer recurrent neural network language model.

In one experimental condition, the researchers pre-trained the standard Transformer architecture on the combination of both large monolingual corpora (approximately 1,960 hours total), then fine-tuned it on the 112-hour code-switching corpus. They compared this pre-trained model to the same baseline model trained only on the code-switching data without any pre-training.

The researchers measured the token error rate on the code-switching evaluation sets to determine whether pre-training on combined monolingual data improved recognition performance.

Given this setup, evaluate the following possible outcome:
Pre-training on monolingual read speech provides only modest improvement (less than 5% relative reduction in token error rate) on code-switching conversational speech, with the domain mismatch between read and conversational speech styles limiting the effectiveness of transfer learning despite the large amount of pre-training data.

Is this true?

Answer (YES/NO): NO